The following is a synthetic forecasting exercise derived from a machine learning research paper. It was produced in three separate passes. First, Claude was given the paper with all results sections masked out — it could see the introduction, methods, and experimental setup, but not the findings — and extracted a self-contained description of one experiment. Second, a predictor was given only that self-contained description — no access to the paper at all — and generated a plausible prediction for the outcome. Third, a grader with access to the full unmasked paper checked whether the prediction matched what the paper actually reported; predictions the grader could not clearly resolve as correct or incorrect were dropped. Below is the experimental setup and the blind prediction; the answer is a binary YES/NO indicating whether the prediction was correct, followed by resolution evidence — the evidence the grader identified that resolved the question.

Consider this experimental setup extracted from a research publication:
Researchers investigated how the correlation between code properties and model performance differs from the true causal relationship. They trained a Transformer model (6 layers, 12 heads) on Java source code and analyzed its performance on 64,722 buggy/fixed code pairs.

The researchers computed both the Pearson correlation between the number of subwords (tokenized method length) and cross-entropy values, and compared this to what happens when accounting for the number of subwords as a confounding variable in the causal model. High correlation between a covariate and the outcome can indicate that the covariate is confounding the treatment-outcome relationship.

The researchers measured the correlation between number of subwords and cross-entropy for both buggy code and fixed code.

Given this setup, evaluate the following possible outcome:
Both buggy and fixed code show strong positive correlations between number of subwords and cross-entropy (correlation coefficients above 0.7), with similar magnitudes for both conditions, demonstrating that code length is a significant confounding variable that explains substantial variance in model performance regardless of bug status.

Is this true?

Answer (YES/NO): YES